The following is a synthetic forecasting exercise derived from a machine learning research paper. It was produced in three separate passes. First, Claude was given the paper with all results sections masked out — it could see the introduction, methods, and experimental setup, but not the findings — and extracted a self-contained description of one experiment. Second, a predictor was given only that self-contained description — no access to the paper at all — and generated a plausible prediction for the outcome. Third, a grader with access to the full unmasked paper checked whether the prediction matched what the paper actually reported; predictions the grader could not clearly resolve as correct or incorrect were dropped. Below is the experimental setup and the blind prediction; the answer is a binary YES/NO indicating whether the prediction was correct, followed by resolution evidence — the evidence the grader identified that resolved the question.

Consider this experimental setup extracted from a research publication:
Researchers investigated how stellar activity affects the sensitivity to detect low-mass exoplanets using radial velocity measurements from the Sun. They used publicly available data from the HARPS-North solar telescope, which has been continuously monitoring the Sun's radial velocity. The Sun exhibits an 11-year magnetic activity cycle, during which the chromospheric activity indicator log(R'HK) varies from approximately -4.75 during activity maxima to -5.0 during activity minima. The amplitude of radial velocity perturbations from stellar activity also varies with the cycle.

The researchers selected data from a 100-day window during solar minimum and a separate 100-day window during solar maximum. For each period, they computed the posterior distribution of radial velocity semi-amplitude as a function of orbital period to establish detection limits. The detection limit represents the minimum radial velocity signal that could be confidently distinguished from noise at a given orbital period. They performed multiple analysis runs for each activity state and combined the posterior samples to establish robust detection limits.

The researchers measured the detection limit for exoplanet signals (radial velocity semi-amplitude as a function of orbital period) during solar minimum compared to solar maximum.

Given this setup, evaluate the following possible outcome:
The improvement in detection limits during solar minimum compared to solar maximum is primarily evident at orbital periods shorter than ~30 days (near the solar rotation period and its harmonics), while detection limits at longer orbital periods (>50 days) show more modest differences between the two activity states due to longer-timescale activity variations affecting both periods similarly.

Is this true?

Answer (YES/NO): NO